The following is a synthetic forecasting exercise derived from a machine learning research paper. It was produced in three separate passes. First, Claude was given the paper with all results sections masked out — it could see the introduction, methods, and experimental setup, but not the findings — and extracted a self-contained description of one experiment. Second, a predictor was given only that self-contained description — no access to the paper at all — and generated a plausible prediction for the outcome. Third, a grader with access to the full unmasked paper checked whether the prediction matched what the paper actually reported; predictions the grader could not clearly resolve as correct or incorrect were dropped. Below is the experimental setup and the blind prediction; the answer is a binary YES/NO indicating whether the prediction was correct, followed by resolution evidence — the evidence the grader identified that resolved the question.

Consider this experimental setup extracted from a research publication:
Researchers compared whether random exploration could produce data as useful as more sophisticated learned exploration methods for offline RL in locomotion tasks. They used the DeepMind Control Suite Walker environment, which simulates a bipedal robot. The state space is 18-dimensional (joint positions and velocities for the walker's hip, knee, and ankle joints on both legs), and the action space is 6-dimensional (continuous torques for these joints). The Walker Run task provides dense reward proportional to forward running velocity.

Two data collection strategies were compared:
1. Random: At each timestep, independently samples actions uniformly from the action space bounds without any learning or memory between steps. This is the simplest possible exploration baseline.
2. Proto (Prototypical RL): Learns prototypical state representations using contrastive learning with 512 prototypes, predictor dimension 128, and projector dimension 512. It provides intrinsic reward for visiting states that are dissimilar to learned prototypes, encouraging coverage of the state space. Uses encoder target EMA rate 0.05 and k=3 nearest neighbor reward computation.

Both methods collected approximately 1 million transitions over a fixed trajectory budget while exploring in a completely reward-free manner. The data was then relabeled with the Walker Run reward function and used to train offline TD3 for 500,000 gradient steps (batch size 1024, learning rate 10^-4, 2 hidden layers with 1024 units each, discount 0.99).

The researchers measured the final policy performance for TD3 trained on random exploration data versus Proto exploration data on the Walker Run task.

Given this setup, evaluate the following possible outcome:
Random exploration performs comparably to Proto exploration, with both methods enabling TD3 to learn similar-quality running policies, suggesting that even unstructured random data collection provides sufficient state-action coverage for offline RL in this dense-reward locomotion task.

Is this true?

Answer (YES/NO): NO